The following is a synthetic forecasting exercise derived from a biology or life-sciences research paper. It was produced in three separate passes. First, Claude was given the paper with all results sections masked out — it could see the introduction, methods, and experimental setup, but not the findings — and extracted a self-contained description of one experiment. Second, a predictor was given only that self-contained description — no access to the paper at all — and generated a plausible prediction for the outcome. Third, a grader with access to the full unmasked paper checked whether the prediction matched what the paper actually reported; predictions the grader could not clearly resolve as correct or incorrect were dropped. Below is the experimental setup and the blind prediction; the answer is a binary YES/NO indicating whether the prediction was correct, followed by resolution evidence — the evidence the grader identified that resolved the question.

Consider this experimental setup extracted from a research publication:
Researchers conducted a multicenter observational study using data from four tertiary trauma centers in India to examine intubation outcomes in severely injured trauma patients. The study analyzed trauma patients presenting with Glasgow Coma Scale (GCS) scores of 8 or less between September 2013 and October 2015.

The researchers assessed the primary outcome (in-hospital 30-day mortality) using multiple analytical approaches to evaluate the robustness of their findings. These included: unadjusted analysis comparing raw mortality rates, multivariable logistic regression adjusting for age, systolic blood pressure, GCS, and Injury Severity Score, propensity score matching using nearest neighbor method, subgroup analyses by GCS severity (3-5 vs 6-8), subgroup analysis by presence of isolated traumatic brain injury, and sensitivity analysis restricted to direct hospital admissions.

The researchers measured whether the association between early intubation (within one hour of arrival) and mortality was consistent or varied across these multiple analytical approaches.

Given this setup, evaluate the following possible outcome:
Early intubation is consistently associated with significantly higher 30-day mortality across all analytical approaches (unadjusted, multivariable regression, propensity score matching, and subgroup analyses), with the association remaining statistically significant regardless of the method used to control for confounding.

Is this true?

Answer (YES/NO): NO